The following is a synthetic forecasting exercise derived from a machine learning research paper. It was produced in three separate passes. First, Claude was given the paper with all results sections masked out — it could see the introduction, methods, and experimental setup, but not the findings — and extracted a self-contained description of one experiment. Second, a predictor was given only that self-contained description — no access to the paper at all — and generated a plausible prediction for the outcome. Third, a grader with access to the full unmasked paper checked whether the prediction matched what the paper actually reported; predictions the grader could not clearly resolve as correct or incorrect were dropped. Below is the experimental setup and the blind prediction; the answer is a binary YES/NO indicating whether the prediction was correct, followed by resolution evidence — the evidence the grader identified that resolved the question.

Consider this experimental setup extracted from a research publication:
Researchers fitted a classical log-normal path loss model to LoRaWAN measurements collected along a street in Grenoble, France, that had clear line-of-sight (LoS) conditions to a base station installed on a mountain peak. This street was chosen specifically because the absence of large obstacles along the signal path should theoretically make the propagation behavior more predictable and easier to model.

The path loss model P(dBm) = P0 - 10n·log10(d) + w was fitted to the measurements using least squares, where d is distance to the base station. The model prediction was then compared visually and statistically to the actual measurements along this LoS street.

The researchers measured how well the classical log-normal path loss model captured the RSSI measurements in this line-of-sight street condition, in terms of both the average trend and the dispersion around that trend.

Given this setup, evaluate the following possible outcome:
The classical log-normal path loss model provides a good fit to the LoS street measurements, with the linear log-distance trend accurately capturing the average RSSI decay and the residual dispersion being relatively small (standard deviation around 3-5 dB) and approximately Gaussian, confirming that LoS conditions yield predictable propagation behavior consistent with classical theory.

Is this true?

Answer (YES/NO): NO